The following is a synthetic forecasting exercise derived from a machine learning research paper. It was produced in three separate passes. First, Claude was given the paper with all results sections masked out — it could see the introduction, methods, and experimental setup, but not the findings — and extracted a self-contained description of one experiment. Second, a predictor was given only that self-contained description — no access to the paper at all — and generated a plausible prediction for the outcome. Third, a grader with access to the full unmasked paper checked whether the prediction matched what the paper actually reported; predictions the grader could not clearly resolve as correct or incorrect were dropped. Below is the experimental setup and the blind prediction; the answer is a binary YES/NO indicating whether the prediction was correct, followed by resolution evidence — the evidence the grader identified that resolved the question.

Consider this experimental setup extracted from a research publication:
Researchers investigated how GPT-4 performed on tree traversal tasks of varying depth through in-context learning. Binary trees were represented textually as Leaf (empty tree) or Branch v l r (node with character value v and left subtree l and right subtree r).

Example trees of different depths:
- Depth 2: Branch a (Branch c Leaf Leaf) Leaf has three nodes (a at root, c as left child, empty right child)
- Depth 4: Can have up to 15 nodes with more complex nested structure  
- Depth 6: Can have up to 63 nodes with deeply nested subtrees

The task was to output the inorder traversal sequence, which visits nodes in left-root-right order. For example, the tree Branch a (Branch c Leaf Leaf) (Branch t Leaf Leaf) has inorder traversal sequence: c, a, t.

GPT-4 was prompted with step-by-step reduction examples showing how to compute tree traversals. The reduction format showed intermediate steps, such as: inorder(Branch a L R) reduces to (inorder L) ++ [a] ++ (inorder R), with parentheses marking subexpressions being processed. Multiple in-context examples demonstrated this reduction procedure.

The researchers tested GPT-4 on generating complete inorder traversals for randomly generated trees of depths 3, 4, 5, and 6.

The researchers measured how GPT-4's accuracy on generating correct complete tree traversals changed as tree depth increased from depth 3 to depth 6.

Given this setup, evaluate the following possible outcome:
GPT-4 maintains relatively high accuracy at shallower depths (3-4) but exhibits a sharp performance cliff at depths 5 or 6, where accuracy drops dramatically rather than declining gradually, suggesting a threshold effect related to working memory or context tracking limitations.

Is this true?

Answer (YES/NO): NO